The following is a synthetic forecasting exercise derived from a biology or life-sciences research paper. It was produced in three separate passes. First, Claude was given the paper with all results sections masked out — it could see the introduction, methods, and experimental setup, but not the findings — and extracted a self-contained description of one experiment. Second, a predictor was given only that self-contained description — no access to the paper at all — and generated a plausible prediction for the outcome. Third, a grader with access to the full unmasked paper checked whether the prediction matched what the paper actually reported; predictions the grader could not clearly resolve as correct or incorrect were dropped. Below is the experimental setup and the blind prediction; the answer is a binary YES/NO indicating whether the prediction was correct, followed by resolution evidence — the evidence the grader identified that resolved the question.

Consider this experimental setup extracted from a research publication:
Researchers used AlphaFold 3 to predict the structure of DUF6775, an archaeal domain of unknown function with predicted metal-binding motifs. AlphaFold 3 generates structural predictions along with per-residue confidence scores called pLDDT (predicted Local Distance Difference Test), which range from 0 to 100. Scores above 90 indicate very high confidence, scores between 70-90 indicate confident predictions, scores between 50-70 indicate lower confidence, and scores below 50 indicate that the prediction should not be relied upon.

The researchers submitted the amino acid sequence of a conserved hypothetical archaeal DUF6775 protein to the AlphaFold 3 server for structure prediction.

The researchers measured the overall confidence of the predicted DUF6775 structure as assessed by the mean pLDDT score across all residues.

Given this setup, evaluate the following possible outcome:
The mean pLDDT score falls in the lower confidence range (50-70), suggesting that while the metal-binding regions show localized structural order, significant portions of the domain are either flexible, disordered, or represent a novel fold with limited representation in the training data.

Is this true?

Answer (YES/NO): NO